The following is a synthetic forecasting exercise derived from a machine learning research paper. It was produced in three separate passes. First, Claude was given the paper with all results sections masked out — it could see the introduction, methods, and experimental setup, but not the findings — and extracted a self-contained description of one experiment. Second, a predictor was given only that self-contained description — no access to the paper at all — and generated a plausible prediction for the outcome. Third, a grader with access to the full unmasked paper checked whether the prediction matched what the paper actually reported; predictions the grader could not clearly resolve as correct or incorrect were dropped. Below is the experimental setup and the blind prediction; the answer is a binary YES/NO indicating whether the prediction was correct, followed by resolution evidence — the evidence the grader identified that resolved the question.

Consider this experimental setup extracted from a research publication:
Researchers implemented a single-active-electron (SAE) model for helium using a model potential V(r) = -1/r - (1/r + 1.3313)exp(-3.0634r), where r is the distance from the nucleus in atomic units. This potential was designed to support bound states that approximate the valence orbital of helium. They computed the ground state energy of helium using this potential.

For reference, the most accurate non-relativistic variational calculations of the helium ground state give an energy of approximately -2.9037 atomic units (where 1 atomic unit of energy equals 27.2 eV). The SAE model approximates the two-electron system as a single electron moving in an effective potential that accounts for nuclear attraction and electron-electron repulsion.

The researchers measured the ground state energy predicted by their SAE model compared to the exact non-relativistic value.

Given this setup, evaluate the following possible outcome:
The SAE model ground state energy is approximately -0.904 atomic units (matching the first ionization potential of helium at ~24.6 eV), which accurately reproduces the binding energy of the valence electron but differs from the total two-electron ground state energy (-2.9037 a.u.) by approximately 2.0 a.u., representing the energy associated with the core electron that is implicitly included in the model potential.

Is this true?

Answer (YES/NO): NO